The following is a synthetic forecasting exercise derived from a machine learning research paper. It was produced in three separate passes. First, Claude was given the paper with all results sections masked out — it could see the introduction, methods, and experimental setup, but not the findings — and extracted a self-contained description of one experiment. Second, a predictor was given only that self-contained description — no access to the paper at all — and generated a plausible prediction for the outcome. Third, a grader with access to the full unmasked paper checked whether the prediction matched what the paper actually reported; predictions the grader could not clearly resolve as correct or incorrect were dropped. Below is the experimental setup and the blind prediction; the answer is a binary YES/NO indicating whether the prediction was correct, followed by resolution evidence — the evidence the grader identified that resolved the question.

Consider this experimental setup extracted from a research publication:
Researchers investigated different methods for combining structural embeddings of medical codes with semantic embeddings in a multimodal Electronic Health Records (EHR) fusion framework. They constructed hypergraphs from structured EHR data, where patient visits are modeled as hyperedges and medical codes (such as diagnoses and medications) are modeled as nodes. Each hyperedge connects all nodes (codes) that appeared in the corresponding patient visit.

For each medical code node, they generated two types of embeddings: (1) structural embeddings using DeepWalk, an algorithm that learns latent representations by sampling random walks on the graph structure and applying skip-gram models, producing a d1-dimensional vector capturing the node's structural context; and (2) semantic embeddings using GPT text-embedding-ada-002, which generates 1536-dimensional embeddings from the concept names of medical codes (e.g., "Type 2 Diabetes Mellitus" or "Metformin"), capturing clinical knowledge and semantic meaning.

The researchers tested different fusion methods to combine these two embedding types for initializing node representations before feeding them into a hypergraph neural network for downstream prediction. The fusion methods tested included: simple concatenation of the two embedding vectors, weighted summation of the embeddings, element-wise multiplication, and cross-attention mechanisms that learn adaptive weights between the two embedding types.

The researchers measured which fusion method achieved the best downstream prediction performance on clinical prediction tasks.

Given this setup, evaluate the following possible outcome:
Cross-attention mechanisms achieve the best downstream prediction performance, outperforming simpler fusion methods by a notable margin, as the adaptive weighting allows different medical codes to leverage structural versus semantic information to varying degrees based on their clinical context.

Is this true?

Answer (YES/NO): NO